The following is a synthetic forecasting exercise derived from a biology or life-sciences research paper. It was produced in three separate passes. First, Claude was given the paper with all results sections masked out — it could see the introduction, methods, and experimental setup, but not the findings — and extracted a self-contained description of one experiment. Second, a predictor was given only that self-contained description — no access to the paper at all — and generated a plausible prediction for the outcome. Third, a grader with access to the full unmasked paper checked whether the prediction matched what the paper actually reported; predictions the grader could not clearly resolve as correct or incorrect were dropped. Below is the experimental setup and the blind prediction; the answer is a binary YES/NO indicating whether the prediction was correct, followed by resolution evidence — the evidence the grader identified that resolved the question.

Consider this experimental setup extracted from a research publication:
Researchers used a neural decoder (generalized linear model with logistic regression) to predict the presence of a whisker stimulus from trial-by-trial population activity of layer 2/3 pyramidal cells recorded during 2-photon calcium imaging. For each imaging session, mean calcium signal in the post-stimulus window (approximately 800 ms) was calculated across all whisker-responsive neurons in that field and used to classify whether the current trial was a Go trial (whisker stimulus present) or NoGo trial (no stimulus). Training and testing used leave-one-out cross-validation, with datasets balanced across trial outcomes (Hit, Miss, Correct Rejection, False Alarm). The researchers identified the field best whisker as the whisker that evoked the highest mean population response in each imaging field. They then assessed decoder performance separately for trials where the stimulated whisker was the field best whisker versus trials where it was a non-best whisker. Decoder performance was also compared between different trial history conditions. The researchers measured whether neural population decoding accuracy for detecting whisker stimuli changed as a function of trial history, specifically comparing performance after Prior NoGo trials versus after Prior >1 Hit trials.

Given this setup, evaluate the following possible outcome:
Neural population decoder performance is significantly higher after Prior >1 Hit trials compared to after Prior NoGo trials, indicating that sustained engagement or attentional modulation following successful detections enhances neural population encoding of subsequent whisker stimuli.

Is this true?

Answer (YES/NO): YES